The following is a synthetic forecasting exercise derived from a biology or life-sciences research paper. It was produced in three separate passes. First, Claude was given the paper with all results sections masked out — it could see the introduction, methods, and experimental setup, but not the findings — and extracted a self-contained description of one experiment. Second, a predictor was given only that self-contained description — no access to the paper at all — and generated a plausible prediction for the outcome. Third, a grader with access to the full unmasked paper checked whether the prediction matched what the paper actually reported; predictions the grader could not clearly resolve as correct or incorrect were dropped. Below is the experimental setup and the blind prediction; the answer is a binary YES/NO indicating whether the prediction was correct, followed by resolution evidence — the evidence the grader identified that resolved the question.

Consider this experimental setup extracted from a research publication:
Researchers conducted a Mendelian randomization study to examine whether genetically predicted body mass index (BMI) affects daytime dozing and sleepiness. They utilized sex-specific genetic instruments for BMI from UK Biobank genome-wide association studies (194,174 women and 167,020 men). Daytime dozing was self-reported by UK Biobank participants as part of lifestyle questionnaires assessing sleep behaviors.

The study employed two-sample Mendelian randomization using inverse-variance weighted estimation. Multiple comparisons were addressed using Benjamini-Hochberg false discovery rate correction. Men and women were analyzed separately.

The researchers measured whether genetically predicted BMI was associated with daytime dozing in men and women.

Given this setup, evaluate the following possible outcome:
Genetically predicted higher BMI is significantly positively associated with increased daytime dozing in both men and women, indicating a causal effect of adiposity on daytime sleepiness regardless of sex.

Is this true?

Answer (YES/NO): YES